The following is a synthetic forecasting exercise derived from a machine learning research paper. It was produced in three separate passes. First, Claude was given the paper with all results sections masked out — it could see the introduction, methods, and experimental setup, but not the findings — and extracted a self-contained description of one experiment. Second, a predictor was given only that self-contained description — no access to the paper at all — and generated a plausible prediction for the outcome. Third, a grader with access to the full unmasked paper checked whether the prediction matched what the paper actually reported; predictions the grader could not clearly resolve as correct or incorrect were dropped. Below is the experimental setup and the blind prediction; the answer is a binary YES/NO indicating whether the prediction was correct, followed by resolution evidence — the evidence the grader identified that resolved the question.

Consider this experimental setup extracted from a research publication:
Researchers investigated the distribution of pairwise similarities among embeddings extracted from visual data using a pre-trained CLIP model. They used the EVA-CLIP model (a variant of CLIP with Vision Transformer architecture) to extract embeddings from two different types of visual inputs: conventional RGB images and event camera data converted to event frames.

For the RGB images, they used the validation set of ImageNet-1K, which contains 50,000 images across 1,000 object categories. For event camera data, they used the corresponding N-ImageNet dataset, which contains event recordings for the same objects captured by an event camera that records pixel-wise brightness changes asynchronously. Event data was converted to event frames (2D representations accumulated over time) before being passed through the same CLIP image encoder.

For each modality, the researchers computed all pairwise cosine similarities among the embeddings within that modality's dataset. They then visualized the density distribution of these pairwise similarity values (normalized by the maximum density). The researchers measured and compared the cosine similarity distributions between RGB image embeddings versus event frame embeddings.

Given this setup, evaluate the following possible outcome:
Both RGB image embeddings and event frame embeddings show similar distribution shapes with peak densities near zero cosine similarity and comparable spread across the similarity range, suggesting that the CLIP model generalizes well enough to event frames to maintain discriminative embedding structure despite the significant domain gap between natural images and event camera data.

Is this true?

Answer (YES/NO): NO